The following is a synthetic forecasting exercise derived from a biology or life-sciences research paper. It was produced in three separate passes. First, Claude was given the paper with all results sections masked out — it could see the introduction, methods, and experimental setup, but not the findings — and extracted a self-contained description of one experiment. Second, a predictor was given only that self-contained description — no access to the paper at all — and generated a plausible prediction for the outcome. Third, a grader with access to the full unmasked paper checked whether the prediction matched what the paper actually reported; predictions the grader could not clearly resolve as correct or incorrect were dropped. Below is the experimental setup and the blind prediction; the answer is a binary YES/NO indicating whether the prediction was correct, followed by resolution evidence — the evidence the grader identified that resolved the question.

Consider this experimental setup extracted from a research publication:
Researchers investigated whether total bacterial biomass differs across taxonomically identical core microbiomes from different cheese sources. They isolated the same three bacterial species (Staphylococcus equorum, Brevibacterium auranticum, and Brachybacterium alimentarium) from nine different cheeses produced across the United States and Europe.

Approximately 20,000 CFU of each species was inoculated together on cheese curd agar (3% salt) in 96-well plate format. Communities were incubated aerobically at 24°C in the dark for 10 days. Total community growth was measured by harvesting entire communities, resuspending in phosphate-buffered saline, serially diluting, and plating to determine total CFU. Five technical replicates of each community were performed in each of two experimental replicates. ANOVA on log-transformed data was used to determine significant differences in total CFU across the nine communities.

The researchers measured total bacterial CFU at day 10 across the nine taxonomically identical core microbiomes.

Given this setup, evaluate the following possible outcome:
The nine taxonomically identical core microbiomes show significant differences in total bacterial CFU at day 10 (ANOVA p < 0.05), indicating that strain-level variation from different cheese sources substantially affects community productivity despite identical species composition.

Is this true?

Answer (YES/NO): NO